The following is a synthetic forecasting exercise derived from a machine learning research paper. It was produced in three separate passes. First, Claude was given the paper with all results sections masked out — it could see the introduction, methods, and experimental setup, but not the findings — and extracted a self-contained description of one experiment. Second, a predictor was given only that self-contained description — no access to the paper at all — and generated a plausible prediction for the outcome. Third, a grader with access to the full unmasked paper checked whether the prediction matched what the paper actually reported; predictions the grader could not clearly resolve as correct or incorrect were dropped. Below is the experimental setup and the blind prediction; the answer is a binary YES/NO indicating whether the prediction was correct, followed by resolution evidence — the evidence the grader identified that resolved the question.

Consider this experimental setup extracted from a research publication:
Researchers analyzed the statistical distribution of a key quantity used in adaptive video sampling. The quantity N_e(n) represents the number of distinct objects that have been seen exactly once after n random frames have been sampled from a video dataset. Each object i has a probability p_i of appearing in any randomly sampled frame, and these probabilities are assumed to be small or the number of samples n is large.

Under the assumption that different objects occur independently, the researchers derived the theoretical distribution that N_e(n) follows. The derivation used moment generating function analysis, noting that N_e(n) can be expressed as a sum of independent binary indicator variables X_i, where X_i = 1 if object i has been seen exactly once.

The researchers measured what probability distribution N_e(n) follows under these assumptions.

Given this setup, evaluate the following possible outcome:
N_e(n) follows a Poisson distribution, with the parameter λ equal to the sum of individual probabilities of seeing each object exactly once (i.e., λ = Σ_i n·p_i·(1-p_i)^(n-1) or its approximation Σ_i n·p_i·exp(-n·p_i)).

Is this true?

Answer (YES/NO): NO